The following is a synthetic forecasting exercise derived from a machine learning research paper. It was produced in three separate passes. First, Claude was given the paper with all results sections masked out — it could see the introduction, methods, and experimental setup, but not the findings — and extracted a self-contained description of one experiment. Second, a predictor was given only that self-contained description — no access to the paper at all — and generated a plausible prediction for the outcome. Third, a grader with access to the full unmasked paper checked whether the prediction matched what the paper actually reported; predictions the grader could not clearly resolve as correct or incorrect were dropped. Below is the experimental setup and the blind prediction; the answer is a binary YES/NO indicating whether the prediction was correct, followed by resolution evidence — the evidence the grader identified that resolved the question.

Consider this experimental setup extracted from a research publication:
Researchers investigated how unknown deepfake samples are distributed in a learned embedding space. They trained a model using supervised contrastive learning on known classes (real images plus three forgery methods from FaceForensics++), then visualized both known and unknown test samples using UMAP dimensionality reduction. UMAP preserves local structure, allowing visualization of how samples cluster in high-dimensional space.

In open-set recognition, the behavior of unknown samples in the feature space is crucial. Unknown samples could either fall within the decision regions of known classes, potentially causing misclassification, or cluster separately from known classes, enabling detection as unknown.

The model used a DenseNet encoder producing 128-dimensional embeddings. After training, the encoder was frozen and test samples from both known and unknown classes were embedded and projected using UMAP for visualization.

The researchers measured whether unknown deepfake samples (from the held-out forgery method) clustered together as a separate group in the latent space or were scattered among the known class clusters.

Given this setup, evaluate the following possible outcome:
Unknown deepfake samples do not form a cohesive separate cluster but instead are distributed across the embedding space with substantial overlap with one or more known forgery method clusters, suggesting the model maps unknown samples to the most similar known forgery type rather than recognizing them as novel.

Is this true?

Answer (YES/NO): NO